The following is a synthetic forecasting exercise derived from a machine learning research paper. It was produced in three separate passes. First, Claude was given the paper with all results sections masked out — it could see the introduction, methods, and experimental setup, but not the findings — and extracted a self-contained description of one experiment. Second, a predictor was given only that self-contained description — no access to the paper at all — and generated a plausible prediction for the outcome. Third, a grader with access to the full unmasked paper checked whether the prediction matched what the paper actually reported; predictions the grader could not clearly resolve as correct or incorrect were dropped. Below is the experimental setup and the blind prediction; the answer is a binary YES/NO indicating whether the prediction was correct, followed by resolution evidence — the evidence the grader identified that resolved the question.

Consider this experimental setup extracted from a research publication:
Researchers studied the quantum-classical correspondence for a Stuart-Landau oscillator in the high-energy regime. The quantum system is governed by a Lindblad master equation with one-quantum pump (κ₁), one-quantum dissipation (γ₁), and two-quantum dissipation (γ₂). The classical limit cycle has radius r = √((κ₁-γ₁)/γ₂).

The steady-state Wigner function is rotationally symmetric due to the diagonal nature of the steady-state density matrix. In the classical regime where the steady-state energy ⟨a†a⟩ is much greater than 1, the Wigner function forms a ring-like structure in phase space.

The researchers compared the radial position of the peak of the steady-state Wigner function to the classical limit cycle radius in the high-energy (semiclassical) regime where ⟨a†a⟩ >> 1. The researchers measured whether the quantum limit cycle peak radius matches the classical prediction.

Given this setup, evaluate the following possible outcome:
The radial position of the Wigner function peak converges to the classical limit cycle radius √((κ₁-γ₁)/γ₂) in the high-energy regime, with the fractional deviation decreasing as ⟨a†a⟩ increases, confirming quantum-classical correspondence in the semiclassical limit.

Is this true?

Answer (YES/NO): YES